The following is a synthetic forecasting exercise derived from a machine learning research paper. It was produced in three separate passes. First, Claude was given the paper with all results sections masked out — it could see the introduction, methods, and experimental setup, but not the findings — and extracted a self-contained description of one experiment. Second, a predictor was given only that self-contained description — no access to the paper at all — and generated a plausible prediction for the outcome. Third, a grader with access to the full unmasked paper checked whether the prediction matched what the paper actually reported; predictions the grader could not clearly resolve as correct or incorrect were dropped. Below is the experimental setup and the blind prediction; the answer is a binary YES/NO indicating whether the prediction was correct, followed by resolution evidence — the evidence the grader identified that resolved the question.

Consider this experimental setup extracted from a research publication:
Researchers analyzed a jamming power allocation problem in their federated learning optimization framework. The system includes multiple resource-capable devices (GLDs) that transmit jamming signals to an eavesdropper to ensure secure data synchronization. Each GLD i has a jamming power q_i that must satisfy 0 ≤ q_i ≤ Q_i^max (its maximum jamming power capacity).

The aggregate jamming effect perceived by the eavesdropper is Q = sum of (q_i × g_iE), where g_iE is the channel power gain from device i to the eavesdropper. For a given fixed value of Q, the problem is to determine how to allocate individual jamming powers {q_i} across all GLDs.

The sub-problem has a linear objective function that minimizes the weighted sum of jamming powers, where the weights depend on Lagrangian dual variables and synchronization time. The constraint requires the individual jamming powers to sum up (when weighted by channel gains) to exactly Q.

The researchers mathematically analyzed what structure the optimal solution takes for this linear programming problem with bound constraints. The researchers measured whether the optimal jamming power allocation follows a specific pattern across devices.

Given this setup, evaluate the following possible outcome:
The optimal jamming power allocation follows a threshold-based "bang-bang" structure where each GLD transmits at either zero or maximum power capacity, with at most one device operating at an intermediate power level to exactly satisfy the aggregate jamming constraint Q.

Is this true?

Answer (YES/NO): YES